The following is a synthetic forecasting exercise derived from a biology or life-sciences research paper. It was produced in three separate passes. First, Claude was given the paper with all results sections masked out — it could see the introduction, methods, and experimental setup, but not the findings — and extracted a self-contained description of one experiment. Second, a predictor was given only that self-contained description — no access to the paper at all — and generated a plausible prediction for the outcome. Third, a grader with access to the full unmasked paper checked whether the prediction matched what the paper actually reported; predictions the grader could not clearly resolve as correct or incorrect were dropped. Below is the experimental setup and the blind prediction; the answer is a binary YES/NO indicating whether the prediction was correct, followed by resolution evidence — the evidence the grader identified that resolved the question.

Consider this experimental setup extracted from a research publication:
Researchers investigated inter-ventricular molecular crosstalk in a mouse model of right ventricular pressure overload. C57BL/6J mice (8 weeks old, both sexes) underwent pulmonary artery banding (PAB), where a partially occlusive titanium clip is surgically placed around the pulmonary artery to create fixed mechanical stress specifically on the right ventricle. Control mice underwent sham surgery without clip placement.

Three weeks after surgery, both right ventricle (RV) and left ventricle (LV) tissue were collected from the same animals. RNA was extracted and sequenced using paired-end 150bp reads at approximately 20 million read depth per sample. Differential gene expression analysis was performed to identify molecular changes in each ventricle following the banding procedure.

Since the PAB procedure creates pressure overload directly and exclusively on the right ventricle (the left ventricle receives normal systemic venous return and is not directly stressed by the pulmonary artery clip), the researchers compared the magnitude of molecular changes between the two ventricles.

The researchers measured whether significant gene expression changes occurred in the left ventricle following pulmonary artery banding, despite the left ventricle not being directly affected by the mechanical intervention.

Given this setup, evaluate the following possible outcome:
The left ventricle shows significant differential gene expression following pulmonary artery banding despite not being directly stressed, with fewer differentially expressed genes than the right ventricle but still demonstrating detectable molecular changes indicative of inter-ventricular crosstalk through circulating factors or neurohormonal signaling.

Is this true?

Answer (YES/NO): YES